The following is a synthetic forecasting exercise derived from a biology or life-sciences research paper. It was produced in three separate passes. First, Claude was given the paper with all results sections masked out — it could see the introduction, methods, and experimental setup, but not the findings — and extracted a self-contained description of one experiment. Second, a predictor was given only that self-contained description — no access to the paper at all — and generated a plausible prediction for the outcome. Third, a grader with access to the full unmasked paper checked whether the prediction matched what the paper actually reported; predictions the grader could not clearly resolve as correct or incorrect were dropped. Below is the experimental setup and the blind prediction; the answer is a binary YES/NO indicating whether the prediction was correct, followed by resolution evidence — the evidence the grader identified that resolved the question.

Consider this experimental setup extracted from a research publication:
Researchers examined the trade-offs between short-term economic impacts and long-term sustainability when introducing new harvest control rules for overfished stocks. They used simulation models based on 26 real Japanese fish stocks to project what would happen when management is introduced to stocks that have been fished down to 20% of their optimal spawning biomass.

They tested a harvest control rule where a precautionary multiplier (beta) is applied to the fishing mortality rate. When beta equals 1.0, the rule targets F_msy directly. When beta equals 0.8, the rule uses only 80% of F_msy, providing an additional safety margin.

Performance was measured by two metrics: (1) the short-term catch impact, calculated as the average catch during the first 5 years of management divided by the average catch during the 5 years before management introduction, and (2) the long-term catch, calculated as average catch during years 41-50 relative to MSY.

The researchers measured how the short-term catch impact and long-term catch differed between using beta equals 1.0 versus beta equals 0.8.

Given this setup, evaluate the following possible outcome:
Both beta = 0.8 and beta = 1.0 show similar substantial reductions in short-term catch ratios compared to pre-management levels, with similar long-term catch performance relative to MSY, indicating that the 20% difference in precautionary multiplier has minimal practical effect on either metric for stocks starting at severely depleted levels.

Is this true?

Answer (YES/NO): NO